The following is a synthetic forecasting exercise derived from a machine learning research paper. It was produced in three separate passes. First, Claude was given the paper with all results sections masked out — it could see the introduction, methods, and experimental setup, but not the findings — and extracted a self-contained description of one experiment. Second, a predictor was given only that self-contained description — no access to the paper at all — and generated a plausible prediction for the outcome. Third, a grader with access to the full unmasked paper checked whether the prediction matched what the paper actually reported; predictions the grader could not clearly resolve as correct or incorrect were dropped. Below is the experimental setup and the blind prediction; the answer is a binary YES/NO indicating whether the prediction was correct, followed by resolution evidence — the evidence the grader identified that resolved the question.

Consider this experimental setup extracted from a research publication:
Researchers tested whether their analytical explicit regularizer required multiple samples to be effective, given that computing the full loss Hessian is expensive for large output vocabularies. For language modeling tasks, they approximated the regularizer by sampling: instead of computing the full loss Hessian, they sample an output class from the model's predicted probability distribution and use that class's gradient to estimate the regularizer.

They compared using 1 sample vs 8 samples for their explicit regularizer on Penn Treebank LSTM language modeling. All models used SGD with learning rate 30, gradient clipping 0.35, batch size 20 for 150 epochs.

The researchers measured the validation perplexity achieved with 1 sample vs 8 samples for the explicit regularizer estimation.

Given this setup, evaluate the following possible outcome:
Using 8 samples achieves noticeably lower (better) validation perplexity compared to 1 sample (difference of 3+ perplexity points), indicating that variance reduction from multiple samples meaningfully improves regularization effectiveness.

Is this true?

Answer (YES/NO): NO